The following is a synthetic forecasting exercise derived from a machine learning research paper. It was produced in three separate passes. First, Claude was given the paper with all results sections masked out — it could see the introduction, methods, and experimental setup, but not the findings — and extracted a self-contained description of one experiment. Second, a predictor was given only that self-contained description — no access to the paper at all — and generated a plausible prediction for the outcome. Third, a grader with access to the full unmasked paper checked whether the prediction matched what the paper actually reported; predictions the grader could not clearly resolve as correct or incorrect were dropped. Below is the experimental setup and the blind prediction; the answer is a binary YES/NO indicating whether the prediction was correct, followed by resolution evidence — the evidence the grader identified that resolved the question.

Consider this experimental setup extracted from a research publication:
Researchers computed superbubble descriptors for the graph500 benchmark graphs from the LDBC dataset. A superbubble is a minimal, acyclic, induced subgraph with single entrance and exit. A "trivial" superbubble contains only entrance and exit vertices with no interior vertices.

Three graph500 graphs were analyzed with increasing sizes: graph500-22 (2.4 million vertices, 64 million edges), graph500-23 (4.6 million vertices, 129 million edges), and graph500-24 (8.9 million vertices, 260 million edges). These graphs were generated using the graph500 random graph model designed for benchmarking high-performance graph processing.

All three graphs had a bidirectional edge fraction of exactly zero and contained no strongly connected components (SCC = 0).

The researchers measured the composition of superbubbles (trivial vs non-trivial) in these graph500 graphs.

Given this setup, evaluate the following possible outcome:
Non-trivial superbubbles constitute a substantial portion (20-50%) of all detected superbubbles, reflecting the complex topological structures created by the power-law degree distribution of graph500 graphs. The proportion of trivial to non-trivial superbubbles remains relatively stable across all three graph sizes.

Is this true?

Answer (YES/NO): NO